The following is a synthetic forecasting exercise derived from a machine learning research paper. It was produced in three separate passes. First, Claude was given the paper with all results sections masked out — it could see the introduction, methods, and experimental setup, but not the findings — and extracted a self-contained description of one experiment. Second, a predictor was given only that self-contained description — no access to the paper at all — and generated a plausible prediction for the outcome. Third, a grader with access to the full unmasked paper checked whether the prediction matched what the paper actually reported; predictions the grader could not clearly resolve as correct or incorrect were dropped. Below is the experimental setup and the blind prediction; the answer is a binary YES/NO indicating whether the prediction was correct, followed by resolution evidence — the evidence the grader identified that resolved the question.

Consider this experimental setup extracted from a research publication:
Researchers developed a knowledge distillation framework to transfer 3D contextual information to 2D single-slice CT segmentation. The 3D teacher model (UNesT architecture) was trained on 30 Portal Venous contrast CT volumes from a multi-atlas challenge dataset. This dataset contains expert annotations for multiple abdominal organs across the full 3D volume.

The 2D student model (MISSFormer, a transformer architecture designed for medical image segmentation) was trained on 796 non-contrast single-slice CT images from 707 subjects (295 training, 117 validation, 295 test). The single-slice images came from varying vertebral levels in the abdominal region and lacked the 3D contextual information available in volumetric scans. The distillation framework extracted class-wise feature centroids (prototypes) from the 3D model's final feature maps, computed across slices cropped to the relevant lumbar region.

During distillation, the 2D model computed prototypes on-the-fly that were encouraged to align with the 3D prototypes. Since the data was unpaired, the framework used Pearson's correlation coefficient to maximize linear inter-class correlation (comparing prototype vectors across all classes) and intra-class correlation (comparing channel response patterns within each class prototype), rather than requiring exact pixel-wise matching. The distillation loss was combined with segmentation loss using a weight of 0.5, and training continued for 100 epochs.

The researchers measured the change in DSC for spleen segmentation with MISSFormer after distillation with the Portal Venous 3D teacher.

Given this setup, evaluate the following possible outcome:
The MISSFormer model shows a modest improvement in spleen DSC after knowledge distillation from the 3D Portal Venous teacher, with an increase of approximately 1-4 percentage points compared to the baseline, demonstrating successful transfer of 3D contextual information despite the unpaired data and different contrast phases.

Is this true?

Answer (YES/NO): YES